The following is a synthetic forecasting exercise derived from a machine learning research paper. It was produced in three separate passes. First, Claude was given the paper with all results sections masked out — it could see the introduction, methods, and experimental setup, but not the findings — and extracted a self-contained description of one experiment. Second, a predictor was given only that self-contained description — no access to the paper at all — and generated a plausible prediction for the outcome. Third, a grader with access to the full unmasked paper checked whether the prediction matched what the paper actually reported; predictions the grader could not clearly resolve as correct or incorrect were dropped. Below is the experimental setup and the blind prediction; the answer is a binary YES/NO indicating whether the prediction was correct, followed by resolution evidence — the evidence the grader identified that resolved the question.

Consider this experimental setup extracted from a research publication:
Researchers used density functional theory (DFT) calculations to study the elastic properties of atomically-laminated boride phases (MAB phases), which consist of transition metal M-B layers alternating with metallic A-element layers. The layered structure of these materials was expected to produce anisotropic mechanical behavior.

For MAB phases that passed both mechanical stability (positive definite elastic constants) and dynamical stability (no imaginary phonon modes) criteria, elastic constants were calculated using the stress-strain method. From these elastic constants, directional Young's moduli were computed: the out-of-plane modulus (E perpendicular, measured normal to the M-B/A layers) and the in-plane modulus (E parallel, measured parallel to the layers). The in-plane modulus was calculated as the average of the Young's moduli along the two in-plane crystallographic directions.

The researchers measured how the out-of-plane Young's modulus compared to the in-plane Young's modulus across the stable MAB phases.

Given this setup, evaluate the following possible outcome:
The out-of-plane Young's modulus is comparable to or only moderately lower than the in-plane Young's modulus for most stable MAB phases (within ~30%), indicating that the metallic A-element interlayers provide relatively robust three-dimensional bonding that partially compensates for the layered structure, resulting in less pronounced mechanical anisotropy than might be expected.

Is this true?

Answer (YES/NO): NO